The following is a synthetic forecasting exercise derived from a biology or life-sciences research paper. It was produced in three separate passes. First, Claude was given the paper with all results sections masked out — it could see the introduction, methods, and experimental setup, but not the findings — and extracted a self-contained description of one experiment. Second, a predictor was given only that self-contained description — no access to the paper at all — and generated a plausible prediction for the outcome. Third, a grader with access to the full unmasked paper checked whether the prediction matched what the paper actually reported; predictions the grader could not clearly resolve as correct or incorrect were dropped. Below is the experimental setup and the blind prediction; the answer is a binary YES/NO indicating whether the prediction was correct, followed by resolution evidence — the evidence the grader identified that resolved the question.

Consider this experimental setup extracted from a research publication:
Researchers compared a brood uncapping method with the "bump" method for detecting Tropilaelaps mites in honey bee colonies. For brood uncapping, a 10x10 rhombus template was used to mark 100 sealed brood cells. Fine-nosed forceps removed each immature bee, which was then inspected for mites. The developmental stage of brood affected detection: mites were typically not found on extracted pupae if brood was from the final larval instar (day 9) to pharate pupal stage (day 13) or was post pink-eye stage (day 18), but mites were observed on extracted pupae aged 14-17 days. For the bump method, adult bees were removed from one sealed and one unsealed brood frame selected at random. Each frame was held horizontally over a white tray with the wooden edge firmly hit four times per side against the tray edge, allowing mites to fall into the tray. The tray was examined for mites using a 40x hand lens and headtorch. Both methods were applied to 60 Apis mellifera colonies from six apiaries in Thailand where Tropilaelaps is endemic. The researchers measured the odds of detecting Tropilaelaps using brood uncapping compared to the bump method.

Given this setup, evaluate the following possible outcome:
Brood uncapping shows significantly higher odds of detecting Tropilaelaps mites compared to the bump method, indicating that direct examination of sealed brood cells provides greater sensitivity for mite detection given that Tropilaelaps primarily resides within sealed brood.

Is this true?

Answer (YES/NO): YES